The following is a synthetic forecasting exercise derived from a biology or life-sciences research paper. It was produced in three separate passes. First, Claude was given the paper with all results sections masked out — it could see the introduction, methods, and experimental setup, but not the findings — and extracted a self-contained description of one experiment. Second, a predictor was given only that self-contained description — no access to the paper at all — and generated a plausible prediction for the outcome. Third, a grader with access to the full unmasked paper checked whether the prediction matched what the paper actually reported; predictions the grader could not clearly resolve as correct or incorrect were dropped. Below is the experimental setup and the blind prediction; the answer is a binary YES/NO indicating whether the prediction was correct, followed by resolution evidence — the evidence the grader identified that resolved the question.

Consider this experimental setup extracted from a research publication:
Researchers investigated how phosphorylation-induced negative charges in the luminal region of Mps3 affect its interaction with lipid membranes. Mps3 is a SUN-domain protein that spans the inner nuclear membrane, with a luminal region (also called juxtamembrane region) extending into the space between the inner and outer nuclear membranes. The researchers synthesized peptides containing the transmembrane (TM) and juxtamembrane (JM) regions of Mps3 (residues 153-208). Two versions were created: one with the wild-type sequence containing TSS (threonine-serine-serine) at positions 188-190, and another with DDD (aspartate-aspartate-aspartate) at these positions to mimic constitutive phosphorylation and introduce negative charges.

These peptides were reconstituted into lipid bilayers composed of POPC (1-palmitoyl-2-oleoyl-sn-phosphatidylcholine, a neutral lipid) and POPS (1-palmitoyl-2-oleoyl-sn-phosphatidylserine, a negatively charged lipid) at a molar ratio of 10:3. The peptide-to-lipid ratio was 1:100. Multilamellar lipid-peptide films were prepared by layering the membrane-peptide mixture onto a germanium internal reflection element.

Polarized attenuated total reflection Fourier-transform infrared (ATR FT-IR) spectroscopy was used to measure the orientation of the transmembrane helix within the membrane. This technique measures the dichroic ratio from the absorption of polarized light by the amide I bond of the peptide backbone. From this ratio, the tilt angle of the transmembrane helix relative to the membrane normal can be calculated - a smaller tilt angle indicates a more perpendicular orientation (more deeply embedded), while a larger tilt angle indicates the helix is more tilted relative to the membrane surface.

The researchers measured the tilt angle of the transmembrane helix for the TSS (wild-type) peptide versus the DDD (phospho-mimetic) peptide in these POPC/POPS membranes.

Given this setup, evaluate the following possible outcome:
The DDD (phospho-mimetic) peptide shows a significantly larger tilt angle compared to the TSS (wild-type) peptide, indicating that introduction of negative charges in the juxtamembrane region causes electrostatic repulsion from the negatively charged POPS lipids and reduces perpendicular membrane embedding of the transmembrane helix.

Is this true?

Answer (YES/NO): NO